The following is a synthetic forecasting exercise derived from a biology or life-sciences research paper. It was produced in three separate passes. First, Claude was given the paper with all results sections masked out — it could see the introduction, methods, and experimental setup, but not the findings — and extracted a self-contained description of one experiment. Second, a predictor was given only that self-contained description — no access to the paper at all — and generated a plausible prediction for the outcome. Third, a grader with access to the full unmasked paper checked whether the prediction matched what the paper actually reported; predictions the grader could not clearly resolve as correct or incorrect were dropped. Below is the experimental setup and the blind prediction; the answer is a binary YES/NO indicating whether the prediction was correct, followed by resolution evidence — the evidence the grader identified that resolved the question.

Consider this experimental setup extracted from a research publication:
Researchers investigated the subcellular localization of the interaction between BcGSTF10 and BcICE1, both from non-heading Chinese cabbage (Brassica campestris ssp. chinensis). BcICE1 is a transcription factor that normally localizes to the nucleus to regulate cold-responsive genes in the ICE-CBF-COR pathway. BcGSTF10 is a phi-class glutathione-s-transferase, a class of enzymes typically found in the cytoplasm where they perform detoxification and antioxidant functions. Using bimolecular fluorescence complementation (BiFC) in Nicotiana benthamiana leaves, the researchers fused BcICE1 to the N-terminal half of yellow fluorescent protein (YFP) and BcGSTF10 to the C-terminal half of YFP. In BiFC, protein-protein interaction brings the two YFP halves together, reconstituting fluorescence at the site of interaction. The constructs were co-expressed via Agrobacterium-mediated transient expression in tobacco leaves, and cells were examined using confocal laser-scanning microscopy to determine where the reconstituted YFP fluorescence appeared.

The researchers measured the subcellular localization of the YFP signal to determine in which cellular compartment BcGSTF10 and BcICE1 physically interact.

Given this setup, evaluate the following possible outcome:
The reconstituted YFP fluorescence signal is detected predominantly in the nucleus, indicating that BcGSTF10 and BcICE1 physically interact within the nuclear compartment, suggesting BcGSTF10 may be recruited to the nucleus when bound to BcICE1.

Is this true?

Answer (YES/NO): YES